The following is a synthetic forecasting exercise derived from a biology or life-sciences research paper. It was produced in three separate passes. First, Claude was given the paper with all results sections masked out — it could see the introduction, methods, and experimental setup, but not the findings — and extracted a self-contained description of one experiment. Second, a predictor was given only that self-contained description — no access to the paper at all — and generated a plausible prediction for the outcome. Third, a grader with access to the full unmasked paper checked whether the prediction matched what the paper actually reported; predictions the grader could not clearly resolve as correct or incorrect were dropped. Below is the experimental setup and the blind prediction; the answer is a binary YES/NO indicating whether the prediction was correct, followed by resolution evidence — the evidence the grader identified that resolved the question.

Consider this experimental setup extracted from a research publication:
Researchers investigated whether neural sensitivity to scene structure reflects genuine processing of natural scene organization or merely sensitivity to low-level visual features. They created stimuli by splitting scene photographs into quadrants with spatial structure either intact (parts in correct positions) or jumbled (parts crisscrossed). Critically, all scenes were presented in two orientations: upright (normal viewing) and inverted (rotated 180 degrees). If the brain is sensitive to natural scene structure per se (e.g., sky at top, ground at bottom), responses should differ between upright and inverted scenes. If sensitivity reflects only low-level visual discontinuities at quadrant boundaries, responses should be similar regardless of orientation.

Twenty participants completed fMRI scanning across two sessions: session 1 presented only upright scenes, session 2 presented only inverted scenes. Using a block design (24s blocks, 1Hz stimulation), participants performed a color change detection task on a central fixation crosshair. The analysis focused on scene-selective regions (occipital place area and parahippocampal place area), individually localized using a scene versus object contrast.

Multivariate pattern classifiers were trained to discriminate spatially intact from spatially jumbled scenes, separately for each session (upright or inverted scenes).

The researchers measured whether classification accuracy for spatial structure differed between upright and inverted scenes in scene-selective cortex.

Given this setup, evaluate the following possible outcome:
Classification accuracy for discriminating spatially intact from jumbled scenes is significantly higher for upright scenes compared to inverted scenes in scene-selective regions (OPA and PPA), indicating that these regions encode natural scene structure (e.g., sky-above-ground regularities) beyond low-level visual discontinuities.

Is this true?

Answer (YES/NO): YES